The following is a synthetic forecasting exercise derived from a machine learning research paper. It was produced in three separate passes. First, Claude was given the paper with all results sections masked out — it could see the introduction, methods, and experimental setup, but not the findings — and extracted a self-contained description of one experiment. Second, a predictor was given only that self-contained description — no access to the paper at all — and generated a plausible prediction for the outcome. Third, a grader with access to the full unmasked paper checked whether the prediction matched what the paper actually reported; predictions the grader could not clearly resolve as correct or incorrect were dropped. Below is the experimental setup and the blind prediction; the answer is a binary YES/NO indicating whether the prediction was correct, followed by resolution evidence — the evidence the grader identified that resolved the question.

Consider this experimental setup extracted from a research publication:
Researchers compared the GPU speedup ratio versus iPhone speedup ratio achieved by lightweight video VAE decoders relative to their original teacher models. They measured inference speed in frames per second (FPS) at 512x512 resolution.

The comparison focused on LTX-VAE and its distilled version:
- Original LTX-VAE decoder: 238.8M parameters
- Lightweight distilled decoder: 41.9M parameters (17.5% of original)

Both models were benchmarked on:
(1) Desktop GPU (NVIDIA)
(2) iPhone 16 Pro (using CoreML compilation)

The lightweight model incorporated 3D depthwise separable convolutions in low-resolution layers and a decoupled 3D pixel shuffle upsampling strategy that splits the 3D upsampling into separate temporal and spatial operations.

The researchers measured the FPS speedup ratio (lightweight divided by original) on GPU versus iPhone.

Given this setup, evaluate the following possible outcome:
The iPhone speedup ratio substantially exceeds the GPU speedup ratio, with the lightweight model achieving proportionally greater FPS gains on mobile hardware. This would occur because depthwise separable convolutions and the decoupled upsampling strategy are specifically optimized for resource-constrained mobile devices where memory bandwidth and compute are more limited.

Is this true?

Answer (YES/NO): YES